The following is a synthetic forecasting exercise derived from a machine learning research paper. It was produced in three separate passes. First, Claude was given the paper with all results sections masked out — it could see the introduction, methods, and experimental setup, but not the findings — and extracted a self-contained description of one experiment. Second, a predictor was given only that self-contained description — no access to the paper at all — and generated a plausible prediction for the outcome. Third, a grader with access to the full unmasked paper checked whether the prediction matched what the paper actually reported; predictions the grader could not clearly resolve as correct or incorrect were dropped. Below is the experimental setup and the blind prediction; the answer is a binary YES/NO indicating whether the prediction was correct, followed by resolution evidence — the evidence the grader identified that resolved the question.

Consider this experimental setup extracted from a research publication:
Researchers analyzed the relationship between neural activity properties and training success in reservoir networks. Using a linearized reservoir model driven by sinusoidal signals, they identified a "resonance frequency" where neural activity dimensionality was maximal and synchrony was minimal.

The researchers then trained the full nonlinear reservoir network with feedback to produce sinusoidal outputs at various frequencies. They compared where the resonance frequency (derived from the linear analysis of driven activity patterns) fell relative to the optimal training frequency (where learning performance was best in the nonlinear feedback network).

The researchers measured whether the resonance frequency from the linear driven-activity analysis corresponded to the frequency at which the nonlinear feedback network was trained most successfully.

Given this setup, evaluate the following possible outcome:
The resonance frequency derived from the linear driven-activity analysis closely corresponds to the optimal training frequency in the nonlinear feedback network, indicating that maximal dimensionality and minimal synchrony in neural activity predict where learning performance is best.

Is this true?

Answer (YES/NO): YES